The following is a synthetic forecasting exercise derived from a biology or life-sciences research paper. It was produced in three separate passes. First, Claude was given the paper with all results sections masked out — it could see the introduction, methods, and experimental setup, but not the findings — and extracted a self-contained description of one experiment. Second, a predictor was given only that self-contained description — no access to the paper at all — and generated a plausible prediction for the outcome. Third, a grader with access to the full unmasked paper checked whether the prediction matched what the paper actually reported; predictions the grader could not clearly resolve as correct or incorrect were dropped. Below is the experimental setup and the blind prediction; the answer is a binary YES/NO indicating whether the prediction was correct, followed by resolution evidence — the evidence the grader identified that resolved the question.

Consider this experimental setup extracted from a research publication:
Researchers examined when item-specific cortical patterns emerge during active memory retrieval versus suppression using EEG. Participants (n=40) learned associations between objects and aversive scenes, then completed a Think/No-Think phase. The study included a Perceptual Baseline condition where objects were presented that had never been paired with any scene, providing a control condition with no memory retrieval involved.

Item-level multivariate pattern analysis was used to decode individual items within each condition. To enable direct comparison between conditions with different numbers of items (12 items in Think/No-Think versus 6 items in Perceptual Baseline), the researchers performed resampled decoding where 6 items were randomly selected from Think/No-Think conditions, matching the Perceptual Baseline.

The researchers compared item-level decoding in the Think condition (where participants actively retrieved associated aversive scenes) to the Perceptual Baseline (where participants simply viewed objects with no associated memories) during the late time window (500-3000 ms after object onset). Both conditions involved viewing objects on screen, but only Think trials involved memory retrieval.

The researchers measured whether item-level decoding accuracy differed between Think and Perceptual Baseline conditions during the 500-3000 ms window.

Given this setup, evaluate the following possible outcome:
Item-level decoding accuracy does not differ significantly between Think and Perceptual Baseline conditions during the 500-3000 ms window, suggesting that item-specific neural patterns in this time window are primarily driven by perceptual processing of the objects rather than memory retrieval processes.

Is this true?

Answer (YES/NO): NO